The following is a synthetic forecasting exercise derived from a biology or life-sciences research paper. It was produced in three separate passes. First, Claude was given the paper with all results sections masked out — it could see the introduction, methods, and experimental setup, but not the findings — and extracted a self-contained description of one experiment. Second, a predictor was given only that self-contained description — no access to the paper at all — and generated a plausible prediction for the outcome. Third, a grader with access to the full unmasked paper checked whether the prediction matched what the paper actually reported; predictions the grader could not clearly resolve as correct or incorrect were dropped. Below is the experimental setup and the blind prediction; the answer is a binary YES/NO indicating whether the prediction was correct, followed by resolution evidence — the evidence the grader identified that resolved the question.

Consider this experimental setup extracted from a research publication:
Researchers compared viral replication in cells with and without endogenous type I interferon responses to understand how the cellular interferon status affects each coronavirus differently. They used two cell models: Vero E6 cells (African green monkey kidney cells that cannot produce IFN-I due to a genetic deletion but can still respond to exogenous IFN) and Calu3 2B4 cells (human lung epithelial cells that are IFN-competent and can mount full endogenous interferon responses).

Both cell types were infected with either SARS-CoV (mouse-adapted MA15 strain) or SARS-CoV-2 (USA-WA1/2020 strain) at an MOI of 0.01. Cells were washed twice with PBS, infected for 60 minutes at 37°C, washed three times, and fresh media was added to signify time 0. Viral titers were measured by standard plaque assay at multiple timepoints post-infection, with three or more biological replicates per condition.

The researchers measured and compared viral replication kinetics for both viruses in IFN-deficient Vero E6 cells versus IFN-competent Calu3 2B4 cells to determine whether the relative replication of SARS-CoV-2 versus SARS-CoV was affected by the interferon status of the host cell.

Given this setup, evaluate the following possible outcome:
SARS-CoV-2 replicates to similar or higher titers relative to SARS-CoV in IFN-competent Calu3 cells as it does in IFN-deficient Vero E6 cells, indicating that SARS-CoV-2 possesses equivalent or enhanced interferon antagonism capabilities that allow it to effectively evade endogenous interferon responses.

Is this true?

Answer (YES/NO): NO